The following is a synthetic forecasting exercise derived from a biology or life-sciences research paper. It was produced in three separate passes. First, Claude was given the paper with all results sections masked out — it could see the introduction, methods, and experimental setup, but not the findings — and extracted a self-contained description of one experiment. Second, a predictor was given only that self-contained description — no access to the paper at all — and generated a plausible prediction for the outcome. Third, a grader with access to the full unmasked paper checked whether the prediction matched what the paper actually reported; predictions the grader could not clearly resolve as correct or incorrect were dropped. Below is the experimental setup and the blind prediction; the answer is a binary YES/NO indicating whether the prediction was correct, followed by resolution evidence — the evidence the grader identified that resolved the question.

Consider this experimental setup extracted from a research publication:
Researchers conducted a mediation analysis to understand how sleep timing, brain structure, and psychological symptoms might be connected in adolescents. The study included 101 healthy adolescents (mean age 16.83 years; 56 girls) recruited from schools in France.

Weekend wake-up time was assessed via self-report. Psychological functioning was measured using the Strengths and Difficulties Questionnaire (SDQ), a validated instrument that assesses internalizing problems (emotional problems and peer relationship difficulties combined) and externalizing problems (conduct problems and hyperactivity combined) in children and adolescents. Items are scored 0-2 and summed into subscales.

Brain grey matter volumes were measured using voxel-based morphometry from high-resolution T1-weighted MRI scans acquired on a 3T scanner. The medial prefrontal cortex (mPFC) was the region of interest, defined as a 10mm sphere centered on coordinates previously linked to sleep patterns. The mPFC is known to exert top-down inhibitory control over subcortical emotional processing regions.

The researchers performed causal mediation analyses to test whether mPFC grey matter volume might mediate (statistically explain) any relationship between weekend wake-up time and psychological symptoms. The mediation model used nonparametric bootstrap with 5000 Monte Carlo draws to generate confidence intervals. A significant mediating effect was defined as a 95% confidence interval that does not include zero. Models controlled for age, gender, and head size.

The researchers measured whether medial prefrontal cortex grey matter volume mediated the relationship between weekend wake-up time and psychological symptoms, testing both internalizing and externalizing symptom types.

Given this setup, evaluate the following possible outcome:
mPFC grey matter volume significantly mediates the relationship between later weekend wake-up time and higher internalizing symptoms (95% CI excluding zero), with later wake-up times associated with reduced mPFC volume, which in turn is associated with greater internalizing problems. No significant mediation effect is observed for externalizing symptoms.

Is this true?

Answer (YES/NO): NO